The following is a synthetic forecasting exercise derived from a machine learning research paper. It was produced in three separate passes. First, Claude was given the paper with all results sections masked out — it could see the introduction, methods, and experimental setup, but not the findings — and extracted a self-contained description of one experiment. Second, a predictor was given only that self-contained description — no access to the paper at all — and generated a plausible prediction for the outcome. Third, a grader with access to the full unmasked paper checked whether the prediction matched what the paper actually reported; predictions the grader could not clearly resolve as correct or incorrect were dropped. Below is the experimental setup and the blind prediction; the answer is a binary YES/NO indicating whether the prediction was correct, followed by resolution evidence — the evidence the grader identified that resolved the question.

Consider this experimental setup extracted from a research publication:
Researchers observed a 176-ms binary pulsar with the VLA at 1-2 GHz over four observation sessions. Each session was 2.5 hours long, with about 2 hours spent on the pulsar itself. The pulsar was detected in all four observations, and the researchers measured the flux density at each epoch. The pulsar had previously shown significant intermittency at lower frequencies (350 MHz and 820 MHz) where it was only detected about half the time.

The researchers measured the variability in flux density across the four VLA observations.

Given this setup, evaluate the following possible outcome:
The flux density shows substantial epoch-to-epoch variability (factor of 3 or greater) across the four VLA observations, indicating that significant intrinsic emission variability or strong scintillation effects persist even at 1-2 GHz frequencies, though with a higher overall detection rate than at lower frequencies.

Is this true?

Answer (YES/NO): NO